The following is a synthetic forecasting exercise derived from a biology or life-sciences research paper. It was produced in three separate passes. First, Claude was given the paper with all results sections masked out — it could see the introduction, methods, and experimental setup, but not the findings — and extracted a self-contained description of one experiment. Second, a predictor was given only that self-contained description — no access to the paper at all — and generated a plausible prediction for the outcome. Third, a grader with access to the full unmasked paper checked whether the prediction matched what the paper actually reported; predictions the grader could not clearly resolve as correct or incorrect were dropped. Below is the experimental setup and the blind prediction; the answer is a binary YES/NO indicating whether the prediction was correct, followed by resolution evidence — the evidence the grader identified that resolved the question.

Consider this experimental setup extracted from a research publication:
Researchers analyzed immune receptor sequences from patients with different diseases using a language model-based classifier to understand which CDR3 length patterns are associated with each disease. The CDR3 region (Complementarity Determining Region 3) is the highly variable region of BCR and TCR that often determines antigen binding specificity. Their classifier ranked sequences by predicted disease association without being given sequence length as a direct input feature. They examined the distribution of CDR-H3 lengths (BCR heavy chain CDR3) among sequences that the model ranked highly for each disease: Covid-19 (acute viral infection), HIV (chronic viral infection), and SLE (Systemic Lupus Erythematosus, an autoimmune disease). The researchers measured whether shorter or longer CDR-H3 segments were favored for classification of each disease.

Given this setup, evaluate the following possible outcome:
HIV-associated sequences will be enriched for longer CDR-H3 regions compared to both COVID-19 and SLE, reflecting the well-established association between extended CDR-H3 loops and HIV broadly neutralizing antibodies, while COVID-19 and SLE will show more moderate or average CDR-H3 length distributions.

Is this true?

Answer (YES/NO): NO